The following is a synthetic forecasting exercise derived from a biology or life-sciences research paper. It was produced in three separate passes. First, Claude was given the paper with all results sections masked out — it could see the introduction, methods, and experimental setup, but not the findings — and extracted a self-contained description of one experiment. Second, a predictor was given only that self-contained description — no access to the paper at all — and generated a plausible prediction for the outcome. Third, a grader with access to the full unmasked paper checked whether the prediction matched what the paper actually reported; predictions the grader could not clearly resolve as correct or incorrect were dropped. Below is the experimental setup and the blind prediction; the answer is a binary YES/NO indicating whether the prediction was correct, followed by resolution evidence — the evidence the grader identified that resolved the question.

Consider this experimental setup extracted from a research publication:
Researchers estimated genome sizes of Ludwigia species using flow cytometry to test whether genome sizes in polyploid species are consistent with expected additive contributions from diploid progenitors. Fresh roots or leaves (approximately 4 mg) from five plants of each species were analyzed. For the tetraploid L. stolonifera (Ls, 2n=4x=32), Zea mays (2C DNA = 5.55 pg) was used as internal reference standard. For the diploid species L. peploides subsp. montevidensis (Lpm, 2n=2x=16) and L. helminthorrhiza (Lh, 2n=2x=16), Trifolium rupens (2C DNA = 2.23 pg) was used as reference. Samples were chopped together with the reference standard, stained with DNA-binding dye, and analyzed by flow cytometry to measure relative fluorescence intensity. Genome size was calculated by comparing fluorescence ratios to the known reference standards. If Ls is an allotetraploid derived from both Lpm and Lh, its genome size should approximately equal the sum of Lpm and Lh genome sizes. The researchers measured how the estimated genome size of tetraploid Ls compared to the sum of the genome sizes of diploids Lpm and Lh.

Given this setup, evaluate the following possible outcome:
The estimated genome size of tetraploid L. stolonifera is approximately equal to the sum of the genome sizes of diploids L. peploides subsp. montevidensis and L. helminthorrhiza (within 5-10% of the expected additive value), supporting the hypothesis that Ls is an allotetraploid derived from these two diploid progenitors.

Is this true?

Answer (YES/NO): YES